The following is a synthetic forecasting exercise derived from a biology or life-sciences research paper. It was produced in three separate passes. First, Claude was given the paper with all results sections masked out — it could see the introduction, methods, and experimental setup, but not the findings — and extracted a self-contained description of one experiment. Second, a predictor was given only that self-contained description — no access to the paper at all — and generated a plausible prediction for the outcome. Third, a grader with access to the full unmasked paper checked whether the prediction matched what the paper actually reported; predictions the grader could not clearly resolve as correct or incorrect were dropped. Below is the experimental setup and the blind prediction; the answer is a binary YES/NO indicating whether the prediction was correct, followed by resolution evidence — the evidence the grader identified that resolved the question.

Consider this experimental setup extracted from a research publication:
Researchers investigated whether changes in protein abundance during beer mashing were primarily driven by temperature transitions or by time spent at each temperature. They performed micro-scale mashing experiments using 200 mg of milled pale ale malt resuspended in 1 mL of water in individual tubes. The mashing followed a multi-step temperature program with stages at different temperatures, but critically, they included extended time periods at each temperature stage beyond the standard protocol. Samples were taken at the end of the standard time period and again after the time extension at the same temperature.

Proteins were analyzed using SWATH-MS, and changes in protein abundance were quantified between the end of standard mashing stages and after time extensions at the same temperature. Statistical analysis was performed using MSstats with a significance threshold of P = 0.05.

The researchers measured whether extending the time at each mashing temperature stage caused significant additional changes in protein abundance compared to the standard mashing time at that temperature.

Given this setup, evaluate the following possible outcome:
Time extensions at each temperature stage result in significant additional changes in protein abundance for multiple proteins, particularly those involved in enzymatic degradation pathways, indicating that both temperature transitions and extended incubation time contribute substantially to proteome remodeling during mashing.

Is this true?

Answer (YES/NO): NO